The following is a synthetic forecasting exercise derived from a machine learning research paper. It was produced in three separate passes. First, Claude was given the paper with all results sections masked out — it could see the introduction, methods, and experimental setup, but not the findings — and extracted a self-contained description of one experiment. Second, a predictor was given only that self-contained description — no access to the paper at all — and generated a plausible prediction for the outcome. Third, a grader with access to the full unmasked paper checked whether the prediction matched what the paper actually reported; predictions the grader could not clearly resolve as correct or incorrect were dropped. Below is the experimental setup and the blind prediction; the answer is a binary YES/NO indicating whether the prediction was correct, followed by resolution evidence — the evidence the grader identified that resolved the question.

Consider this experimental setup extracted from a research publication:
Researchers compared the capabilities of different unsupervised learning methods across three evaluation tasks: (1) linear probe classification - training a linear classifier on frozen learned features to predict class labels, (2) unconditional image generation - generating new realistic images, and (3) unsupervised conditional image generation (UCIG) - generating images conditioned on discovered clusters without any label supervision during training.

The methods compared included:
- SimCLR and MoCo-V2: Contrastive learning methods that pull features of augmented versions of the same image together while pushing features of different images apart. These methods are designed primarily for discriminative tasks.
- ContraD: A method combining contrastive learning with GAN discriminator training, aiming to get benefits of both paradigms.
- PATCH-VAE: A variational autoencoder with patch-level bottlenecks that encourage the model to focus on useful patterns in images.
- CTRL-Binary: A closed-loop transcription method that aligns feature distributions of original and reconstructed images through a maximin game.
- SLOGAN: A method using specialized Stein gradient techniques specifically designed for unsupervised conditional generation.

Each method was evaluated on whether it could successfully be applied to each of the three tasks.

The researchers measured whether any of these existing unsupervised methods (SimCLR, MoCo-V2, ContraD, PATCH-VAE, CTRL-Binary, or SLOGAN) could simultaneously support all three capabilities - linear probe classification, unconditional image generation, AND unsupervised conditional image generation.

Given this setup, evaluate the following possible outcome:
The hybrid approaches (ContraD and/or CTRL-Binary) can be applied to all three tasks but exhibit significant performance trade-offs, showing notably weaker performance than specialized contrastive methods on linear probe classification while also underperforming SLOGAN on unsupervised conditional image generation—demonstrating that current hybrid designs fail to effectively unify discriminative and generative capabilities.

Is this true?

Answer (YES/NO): NO